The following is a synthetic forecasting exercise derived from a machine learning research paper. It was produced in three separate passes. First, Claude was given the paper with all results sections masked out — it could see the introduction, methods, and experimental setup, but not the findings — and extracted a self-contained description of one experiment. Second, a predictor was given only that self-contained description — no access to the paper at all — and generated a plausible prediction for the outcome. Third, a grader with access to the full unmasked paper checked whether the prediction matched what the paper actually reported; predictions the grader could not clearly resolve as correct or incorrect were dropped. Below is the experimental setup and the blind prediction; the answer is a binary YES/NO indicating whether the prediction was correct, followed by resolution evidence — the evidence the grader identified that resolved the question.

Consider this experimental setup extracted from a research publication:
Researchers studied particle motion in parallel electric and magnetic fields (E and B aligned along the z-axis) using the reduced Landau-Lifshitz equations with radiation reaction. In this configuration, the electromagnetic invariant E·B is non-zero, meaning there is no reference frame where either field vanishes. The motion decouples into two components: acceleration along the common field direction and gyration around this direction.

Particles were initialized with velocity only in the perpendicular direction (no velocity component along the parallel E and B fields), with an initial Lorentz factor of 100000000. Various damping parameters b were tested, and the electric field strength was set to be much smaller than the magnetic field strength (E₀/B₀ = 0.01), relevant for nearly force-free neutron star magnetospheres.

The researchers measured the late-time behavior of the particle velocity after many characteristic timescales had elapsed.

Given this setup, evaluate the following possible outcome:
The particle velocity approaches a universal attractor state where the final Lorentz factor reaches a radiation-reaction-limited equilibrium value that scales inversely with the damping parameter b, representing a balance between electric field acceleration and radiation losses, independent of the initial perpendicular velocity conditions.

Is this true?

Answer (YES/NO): NO